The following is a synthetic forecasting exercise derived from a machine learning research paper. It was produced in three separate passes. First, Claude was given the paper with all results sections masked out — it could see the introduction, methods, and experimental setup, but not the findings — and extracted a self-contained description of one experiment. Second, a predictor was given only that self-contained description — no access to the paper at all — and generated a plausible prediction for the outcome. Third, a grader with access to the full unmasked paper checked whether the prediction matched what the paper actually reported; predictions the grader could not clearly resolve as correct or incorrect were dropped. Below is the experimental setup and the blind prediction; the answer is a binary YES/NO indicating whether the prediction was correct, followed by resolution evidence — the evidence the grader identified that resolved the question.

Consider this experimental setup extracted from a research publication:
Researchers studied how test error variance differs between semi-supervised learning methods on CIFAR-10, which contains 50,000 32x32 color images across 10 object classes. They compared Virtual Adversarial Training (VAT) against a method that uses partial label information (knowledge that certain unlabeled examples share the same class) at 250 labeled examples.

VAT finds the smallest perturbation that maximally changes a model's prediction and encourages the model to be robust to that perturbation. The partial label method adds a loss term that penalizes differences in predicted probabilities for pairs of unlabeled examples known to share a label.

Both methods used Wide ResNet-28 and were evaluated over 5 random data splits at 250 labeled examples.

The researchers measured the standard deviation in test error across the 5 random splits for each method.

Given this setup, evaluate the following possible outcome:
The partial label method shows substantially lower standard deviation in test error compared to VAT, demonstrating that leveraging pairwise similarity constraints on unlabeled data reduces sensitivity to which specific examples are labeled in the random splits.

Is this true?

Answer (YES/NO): YES